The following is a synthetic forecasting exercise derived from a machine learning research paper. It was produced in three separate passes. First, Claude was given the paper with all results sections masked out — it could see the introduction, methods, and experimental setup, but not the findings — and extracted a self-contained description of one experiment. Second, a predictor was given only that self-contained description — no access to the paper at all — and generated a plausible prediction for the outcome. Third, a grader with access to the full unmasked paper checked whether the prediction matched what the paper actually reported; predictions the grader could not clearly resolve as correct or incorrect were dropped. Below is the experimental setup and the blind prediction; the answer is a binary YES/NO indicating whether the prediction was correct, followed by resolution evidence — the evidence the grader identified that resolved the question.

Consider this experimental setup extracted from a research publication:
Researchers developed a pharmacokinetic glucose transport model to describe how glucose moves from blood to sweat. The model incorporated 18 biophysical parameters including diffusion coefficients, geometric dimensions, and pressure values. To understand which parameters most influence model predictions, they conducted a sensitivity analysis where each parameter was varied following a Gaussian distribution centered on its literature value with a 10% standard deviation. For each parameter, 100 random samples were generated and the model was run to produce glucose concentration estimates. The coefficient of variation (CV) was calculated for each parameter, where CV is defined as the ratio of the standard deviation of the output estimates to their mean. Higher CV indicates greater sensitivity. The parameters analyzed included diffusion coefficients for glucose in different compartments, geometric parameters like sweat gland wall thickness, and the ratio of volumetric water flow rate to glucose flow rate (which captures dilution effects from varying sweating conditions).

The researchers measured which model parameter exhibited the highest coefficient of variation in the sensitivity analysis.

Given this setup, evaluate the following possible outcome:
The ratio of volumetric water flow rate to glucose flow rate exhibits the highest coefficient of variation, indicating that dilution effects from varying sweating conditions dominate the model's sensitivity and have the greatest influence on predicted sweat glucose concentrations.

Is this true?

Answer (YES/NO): YES